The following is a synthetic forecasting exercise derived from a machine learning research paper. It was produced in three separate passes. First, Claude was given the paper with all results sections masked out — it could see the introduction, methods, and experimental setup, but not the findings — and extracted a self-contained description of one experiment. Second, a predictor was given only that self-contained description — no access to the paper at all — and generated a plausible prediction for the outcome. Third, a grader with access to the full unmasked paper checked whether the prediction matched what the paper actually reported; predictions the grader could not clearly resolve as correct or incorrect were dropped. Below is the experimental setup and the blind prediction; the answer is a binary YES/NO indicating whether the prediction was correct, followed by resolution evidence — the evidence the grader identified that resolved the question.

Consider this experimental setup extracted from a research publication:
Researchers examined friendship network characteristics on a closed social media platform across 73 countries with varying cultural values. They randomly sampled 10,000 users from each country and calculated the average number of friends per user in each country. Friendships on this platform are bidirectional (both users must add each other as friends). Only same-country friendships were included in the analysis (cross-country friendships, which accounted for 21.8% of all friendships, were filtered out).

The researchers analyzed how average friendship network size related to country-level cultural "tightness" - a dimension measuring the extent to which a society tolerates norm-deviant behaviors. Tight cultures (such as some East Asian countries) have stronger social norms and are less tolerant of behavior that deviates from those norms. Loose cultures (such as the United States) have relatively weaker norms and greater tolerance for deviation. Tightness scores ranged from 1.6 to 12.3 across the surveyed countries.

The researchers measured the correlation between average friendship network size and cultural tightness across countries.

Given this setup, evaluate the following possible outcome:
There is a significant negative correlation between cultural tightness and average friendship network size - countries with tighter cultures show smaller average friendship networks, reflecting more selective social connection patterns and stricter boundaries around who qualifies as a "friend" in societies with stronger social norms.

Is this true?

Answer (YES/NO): YES